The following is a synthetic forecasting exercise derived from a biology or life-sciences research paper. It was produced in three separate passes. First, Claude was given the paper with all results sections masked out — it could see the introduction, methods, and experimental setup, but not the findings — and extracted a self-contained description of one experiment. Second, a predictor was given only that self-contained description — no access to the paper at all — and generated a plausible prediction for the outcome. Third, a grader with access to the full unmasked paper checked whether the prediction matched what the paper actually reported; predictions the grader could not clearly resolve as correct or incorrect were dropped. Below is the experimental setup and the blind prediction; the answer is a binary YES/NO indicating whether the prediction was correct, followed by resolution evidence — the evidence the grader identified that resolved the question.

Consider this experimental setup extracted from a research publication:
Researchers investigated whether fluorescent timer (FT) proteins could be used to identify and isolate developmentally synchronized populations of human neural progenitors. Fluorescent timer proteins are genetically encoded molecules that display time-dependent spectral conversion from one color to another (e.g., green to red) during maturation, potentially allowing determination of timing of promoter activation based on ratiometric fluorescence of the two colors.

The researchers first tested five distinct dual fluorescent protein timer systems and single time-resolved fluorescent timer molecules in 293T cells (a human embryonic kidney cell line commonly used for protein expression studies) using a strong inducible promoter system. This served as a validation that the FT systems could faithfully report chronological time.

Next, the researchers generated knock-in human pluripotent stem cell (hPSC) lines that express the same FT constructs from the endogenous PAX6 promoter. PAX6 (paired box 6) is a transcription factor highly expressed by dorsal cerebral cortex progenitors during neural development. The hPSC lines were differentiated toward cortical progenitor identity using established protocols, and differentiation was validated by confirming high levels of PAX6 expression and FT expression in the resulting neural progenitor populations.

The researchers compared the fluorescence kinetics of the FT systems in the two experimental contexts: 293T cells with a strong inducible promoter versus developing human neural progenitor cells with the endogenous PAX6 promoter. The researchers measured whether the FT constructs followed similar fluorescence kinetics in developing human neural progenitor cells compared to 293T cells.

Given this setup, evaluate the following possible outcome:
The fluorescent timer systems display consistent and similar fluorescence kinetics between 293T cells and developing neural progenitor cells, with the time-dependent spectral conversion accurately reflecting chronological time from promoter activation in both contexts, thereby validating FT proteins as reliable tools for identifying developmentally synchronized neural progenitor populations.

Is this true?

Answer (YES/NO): NO